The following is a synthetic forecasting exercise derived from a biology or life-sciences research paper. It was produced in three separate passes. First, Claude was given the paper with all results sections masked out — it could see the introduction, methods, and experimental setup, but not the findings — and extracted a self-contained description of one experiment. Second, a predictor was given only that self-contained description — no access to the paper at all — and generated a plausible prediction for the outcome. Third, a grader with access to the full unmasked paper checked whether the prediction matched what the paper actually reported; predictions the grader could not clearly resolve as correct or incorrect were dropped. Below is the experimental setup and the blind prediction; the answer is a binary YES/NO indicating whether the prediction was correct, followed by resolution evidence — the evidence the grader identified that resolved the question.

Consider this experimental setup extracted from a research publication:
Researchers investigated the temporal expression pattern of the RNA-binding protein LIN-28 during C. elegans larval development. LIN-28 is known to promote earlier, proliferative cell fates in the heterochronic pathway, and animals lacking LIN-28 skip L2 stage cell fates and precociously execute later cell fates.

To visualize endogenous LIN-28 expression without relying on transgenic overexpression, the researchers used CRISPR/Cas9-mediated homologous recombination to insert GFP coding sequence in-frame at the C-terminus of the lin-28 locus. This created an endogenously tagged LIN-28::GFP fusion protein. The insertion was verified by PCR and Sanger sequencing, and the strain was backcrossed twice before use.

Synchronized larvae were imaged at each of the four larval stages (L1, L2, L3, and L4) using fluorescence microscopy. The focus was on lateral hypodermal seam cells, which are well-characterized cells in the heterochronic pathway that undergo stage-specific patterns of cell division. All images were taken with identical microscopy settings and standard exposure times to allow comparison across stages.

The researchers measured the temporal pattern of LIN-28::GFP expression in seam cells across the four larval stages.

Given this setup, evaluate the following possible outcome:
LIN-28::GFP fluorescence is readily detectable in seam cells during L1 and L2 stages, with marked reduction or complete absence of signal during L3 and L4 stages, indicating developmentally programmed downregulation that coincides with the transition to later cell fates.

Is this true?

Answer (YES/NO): YES